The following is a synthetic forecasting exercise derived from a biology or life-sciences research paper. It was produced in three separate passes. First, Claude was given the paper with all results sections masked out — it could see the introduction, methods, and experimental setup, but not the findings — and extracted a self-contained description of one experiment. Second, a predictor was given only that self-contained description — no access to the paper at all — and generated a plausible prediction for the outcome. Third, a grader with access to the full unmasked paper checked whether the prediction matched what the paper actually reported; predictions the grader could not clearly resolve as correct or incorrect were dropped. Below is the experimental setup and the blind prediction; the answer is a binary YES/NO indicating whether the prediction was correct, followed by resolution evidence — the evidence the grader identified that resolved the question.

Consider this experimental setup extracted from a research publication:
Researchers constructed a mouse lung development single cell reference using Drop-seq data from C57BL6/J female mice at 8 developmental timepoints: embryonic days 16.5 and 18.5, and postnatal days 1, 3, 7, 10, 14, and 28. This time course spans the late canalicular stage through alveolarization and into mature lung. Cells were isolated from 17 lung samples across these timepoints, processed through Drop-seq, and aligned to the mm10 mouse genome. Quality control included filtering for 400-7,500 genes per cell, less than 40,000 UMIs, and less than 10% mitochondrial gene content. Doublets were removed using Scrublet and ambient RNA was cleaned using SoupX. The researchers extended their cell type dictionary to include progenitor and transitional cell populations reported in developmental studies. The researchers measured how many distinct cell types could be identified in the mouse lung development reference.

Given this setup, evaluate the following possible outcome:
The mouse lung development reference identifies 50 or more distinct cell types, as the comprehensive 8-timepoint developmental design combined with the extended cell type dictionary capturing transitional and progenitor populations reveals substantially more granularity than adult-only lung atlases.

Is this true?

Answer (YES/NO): NO